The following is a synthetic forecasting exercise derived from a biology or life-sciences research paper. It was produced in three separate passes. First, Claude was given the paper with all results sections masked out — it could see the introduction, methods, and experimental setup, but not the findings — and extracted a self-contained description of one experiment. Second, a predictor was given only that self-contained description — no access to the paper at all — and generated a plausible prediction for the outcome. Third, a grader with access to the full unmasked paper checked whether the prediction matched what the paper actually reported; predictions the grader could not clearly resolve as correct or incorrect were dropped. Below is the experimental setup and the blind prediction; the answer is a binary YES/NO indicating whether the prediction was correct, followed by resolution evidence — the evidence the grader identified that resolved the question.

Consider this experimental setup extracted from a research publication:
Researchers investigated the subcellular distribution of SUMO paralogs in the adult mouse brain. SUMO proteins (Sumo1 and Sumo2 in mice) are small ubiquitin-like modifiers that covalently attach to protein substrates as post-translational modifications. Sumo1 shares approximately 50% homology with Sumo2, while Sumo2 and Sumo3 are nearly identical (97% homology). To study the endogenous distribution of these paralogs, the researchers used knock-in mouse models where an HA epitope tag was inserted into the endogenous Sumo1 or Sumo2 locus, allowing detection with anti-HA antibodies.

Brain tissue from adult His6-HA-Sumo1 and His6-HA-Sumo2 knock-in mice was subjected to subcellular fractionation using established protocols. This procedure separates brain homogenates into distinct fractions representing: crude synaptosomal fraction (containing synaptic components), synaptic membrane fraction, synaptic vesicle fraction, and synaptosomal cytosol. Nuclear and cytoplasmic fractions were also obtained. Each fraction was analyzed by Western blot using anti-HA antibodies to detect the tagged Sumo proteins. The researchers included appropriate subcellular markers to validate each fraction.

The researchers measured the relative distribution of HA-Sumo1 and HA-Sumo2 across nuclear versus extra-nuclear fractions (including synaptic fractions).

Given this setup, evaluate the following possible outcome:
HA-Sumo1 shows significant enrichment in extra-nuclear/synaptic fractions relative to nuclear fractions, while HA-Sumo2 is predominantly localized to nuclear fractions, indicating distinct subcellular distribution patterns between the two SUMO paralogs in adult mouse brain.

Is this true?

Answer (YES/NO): NO